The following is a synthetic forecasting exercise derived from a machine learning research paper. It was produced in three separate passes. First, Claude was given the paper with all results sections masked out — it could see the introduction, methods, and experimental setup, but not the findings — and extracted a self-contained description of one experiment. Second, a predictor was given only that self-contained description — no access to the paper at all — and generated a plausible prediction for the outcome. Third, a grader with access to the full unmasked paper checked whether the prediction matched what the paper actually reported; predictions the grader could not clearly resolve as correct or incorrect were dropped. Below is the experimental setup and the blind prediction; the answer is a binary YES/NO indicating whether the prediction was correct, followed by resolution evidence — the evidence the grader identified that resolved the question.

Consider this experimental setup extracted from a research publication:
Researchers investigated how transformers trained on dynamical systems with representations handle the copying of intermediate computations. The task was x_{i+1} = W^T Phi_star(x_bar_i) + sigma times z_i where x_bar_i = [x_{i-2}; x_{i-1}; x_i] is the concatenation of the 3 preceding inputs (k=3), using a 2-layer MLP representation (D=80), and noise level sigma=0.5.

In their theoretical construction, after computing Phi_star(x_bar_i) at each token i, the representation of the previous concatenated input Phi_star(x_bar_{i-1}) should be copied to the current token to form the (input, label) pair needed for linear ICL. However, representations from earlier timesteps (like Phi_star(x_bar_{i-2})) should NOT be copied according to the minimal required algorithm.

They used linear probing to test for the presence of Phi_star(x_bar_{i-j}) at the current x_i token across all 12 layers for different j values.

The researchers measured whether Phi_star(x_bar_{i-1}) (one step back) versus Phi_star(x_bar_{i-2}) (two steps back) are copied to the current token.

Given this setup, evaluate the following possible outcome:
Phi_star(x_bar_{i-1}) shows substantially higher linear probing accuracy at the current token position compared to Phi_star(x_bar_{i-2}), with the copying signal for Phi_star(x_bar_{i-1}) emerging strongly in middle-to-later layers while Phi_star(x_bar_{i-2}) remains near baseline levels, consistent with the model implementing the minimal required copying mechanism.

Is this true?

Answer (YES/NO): YES